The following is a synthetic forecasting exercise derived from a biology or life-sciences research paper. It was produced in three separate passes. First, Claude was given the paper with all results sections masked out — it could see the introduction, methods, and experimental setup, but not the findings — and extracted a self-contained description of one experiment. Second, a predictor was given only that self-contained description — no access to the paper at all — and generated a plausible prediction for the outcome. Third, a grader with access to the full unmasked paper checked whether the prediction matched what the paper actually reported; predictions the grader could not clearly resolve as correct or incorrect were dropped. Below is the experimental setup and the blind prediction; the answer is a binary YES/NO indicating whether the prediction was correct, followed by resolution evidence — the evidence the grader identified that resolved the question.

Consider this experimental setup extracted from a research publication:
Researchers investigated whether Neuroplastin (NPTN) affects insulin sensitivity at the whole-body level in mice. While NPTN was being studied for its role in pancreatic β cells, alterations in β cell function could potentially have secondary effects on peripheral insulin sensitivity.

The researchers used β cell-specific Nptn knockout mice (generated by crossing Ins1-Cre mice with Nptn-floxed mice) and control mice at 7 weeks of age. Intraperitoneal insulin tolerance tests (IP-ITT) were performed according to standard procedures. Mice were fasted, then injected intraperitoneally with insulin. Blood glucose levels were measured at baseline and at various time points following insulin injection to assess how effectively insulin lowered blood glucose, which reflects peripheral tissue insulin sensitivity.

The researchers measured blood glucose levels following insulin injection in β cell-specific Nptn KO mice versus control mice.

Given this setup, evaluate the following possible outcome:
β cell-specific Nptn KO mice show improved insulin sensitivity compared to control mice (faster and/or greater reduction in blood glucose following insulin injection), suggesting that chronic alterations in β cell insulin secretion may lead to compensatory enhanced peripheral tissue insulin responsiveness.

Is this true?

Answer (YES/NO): NO